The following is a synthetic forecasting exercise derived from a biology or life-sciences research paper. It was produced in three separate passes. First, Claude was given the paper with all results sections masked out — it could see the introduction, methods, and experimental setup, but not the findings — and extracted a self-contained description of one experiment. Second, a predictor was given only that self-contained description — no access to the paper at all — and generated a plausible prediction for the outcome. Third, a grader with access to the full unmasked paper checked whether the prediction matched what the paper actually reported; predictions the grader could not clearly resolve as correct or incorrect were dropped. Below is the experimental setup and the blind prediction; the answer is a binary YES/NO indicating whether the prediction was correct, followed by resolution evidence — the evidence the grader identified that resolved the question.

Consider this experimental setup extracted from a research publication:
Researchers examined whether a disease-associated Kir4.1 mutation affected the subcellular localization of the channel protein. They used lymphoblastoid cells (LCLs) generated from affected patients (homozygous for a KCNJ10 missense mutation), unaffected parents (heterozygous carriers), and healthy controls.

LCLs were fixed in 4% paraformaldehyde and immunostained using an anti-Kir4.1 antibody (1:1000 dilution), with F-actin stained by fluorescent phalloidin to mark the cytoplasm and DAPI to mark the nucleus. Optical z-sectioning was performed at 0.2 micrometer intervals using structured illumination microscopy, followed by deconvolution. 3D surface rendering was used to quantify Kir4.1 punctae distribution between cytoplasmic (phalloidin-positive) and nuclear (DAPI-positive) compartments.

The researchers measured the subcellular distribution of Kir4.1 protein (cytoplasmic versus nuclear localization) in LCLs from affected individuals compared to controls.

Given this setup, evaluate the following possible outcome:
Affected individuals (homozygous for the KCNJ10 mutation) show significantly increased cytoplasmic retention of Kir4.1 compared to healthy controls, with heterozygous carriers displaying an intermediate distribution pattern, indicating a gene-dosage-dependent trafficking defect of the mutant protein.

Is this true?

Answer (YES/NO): NO